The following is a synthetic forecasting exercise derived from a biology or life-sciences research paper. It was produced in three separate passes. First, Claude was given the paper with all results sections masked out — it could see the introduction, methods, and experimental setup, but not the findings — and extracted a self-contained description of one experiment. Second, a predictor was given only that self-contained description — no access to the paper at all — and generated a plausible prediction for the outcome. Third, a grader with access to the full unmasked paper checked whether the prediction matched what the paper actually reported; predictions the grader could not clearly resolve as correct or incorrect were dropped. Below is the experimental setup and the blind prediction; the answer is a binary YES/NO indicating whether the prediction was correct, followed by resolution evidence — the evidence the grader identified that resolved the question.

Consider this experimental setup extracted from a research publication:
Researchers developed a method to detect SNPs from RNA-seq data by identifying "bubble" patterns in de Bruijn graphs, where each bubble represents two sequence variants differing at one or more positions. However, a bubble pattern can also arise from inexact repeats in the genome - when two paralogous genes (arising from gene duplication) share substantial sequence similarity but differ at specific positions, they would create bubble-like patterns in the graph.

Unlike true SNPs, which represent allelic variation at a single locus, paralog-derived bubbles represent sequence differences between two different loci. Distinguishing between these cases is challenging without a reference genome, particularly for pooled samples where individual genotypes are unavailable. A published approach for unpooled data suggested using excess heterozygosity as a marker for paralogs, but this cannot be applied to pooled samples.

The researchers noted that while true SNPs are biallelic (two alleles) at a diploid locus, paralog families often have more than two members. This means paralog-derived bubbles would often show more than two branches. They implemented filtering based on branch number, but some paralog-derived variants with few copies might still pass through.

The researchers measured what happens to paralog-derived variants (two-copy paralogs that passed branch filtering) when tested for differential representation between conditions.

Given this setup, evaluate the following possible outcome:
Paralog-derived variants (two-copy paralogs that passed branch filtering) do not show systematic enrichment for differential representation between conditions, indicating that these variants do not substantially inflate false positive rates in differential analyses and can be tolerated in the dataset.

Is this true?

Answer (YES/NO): YES